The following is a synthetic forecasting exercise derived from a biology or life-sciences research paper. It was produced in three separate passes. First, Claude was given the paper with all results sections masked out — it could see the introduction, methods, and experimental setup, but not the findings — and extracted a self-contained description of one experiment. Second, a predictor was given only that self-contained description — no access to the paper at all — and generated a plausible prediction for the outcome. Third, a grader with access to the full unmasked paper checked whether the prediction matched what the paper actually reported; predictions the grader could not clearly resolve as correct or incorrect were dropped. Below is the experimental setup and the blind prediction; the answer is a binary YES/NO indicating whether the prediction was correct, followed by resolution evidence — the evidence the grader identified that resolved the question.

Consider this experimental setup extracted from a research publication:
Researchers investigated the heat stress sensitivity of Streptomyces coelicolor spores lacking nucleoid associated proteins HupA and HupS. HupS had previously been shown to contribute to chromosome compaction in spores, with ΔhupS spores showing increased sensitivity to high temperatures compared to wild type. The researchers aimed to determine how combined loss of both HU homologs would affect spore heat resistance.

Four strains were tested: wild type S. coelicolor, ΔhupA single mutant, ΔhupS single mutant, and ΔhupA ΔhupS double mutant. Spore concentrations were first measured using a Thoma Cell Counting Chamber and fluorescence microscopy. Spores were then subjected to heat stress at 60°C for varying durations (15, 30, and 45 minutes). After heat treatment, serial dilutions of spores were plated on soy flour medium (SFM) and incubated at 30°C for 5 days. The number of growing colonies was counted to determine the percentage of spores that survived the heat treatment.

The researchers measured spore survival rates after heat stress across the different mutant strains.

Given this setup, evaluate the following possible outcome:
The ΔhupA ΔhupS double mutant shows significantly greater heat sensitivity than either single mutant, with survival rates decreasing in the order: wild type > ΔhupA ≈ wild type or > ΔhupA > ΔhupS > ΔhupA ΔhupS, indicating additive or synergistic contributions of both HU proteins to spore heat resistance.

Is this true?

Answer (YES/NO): YES